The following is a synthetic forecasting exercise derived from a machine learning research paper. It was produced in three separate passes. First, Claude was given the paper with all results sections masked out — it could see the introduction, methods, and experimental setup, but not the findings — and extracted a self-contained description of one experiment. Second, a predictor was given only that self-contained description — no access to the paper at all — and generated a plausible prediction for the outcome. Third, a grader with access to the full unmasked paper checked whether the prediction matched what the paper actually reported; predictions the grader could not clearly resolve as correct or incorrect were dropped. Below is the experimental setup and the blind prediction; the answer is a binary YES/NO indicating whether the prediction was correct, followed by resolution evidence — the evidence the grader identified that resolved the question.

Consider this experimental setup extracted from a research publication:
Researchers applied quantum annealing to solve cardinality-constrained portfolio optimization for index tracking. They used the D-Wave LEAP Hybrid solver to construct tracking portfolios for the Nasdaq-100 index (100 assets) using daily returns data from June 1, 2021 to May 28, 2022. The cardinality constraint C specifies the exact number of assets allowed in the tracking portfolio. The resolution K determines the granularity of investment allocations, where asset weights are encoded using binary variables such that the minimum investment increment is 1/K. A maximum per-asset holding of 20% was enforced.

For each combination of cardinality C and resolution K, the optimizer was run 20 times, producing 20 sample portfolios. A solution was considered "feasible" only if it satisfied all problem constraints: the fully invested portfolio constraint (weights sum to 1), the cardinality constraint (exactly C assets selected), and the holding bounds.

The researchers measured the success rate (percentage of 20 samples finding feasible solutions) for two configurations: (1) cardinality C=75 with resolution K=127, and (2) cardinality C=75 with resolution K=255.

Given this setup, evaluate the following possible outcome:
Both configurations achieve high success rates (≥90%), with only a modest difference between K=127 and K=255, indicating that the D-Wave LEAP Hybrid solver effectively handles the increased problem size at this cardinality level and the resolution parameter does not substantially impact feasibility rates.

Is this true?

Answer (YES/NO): NO